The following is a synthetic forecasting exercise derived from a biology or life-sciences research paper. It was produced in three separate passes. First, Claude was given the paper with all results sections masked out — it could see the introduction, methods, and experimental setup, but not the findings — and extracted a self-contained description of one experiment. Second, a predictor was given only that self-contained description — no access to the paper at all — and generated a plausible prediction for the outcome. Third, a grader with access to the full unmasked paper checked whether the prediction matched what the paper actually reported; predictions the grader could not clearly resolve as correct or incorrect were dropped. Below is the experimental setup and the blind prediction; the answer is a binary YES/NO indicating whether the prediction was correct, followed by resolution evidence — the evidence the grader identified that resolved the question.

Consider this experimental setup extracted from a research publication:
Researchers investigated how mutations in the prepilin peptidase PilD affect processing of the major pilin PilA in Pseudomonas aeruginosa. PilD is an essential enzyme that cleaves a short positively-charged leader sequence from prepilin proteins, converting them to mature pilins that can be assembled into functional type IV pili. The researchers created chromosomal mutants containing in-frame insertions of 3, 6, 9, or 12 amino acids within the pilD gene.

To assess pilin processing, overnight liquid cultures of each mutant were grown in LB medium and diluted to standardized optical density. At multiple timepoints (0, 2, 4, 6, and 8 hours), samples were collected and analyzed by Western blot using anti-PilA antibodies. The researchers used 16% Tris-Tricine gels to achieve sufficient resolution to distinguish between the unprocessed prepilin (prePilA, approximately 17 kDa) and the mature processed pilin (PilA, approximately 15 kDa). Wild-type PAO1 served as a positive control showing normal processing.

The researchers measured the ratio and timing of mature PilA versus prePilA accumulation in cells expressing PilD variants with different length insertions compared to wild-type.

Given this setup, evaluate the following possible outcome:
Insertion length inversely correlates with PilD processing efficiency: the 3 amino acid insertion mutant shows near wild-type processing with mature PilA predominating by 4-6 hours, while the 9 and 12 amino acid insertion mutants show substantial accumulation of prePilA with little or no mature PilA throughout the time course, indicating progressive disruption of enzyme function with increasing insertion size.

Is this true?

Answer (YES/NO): NO